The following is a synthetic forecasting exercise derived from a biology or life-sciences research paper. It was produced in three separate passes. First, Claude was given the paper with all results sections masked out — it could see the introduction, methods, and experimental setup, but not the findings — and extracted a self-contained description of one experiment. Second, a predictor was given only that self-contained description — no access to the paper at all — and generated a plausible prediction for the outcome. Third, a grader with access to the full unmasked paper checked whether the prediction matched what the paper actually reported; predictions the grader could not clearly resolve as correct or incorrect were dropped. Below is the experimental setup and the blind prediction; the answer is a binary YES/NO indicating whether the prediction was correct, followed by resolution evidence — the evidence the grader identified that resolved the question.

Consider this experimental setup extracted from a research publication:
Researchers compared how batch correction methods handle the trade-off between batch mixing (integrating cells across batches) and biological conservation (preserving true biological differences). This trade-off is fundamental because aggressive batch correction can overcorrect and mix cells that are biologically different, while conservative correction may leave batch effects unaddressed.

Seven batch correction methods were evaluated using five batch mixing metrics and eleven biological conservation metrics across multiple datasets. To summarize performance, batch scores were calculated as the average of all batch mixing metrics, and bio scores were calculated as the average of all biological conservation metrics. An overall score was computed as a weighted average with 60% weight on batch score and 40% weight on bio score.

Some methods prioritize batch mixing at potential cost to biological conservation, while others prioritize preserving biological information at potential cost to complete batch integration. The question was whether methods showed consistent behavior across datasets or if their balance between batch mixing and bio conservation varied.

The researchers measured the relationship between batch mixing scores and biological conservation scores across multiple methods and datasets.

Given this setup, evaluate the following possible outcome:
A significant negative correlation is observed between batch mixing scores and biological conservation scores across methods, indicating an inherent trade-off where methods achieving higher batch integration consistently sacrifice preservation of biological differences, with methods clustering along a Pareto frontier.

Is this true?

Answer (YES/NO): NO